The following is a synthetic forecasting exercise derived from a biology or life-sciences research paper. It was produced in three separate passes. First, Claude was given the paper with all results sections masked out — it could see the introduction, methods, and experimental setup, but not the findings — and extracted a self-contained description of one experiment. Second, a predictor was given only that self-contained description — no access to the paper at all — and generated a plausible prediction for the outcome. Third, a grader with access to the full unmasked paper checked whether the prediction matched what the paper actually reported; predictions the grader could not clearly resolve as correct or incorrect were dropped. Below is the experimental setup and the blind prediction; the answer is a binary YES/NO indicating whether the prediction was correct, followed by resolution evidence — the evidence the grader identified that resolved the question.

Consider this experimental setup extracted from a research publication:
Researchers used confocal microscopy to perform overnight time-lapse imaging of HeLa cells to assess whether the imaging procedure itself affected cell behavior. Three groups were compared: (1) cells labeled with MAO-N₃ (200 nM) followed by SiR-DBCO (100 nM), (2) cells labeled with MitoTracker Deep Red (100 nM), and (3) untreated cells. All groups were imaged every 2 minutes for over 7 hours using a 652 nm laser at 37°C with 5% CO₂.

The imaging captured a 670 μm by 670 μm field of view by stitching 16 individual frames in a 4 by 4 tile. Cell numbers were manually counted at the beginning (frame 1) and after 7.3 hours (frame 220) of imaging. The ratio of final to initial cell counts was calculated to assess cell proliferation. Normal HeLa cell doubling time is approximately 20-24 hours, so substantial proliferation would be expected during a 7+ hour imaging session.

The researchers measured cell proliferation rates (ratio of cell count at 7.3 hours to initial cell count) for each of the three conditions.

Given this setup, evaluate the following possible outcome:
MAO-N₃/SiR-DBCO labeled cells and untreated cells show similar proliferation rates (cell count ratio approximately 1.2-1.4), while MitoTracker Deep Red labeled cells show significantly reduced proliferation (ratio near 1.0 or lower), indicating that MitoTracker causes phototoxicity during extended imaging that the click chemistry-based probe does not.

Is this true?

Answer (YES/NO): YES